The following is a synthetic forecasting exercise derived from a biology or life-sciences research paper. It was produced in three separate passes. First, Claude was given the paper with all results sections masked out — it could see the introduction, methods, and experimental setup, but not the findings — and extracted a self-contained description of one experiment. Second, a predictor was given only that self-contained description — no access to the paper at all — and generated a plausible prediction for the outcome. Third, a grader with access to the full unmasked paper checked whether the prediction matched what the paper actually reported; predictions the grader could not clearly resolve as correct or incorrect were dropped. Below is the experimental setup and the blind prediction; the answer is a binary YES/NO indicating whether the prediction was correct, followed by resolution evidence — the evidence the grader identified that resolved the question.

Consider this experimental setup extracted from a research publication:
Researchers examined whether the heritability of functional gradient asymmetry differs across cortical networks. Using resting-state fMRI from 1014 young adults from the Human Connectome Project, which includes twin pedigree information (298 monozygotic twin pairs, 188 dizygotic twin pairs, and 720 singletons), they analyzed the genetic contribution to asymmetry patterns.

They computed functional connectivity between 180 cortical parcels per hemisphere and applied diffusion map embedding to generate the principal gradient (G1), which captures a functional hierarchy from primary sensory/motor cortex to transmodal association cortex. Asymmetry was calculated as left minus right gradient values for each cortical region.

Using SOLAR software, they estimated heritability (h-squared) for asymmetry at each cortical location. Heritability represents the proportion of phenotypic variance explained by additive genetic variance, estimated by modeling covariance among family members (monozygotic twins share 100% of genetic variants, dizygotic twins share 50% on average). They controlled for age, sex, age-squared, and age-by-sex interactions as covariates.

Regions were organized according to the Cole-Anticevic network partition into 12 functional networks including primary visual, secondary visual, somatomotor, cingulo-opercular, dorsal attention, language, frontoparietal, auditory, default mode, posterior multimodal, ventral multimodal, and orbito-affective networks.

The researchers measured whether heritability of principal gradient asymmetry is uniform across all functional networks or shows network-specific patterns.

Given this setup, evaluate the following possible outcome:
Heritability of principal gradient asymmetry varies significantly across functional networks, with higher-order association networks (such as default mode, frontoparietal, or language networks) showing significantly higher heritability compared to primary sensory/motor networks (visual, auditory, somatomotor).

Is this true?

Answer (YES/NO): NO